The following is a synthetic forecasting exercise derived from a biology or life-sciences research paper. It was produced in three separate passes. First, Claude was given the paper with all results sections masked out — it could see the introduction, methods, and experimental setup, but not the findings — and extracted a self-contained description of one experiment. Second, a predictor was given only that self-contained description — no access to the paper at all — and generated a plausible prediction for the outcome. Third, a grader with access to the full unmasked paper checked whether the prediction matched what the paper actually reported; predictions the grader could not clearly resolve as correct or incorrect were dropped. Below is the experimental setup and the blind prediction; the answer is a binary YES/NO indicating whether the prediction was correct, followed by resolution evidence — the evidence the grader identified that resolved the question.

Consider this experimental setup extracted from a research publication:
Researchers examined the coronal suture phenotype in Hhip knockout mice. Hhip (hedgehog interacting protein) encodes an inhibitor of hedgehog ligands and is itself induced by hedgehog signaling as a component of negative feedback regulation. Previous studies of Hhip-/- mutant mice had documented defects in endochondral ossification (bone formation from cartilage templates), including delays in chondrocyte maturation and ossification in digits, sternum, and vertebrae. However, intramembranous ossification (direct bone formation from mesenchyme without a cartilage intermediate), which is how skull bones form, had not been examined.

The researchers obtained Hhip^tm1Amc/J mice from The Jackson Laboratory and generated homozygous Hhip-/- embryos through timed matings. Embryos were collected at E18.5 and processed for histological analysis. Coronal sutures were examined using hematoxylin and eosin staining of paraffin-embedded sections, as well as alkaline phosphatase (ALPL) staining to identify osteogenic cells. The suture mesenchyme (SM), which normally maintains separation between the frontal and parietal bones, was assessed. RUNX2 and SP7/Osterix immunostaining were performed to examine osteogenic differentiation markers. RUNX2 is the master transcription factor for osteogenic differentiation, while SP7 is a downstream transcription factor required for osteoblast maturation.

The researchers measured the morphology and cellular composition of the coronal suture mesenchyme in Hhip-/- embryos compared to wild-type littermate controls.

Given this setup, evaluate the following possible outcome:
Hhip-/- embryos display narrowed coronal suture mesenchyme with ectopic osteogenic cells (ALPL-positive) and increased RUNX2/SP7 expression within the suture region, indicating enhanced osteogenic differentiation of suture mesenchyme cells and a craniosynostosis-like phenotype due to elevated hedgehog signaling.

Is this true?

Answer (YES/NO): NO